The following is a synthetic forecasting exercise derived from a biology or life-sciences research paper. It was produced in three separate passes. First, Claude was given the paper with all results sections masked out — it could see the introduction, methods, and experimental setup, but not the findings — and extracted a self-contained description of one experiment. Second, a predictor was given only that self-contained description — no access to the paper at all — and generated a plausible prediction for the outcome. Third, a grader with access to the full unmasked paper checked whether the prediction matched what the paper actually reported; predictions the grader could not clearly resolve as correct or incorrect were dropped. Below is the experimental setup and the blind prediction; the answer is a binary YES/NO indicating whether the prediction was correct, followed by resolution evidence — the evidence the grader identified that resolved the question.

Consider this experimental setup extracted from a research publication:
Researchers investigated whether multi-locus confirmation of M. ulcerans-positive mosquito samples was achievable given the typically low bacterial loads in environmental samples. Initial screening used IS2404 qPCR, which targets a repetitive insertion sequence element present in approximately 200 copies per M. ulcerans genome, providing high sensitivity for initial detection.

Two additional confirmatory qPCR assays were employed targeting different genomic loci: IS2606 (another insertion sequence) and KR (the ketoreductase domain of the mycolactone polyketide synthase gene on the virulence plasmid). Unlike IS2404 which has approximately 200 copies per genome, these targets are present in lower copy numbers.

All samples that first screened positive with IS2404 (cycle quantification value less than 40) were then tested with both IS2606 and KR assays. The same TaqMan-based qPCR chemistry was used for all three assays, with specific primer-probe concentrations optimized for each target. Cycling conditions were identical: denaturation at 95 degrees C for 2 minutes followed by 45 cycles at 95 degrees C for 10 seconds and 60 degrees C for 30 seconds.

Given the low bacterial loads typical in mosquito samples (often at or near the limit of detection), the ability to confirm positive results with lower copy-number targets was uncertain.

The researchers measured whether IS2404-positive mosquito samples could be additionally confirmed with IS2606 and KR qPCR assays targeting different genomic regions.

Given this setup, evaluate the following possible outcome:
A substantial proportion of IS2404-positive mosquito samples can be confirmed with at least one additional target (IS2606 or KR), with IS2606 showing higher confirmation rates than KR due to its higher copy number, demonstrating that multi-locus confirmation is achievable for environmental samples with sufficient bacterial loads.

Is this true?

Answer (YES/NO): NO